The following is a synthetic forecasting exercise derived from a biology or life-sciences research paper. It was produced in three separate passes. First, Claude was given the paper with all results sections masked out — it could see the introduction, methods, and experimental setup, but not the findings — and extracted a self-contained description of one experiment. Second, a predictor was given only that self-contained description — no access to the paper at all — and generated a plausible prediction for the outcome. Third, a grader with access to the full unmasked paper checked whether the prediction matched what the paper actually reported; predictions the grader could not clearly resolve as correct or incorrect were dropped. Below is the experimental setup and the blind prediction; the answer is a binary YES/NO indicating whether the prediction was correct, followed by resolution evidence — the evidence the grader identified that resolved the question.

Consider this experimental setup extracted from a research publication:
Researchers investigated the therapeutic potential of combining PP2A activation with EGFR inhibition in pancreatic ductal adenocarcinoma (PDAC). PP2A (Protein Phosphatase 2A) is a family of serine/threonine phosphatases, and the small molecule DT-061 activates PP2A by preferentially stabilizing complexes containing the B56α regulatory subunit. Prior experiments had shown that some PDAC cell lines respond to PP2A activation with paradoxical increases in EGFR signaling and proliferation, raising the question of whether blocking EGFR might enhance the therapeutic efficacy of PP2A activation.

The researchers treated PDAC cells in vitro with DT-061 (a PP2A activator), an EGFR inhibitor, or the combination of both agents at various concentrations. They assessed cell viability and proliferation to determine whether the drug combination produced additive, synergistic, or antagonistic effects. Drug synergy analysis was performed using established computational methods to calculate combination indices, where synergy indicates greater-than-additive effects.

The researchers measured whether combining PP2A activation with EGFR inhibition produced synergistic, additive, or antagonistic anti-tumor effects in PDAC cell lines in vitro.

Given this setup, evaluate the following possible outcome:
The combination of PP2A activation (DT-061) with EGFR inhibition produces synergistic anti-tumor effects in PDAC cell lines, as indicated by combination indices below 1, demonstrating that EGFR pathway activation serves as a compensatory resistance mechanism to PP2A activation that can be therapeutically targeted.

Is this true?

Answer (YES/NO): NO